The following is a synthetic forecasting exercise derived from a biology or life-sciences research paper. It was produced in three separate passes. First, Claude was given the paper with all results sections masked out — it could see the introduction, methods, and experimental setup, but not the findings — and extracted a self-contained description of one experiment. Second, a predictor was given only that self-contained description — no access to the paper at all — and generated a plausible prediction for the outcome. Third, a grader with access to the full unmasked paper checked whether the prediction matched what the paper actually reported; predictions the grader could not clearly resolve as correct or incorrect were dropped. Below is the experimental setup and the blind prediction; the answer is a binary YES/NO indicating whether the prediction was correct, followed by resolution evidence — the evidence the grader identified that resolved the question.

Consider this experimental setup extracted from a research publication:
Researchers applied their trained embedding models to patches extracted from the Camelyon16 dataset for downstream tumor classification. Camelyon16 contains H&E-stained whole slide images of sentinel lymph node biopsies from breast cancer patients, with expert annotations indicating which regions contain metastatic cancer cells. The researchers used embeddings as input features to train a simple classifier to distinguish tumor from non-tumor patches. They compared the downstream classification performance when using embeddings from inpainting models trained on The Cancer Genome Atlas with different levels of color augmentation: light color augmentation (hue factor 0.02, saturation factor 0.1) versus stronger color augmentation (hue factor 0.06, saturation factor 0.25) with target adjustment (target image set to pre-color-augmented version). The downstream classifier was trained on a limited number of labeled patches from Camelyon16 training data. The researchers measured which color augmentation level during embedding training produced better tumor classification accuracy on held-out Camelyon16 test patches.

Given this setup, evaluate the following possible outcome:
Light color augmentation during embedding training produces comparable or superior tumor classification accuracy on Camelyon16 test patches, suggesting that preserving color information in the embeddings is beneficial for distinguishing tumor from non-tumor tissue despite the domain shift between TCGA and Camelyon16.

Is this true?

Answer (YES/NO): YES